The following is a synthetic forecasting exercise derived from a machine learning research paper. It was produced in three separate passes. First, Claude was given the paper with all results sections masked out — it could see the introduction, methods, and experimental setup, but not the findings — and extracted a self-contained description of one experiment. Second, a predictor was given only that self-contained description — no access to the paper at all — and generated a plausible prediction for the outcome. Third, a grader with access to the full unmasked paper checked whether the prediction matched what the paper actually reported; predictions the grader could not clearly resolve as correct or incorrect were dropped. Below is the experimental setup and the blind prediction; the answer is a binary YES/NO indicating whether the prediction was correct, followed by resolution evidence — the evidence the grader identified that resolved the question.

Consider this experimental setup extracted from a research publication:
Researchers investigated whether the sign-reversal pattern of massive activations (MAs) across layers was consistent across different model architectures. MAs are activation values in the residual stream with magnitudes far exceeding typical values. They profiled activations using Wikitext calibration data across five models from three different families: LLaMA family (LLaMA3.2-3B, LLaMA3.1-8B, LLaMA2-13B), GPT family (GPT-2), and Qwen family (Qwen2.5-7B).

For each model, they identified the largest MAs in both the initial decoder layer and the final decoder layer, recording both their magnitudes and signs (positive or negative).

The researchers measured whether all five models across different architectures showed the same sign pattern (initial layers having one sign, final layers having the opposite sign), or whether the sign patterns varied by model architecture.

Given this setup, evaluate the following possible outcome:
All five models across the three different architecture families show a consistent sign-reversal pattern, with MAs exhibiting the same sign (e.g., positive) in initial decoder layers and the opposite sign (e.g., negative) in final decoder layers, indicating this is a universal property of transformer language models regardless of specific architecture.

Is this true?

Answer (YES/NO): YES